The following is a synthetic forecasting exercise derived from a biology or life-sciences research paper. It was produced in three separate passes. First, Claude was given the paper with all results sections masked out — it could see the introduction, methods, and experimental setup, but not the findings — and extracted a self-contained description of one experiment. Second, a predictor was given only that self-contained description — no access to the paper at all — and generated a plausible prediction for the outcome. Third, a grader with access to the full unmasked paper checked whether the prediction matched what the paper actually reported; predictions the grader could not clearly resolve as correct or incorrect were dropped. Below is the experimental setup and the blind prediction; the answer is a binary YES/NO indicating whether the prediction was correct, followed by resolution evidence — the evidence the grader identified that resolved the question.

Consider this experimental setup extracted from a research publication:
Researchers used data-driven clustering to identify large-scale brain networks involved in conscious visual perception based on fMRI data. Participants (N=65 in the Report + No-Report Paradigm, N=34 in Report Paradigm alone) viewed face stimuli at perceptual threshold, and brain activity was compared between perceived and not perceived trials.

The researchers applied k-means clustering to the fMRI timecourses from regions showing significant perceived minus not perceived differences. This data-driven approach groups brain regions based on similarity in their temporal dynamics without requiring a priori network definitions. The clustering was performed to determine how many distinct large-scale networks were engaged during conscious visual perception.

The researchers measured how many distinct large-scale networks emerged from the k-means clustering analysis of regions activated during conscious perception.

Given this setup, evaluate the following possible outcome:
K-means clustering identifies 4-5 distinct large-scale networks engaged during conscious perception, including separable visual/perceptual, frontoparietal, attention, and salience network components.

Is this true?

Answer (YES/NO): NO